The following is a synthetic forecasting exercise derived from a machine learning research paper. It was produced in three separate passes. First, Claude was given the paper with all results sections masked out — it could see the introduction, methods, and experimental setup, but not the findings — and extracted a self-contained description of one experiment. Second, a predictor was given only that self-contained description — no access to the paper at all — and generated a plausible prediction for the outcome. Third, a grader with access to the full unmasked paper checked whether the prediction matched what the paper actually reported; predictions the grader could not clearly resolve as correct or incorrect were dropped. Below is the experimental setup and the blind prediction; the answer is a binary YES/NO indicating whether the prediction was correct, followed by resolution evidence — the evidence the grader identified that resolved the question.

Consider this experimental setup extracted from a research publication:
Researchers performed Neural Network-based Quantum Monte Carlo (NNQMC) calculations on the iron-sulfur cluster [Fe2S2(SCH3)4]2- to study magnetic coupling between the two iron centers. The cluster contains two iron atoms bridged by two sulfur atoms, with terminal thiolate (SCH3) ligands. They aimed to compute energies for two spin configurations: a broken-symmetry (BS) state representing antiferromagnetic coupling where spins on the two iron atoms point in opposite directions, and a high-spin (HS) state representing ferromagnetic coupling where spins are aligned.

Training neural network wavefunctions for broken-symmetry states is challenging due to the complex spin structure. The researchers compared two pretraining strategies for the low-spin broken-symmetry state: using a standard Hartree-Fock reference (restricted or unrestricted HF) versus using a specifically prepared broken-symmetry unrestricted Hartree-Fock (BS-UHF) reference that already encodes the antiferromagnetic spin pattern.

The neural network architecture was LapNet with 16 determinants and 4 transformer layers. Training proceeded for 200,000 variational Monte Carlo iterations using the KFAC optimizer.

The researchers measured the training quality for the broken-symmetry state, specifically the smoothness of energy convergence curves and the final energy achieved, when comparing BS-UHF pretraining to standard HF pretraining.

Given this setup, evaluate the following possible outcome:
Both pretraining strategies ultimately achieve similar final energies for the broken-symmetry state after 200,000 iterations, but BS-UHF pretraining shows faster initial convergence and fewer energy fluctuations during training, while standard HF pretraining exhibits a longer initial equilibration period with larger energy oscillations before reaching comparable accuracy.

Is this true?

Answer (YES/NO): NO